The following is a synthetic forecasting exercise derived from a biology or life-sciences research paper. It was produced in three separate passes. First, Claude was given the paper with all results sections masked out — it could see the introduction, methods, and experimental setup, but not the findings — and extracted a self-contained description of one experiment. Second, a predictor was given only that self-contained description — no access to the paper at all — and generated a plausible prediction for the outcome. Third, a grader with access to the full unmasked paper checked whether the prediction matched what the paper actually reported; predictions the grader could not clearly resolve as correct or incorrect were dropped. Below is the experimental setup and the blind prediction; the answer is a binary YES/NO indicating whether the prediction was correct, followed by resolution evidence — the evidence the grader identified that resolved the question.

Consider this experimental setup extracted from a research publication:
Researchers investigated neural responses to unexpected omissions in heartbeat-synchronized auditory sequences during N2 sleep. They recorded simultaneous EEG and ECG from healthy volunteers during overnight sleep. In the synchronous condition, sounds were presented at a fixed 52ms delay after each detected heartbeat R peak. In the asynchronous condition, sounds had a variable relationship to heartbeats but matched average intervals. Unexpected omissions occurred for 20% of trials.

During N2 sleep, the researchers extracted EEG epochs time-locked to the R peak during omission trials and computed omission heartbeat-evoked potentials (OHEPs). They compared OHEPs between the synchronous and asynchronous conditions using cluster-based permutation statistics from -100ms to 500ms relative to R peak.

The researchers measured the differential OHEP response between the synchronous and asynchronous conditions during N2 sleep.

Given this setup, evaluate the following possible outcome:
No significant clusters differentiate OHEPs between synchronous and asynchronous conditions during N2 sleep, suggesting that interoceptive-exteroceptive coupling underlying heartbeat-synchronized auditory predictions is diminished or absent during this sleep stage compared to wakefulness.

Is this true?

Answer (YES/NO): NO